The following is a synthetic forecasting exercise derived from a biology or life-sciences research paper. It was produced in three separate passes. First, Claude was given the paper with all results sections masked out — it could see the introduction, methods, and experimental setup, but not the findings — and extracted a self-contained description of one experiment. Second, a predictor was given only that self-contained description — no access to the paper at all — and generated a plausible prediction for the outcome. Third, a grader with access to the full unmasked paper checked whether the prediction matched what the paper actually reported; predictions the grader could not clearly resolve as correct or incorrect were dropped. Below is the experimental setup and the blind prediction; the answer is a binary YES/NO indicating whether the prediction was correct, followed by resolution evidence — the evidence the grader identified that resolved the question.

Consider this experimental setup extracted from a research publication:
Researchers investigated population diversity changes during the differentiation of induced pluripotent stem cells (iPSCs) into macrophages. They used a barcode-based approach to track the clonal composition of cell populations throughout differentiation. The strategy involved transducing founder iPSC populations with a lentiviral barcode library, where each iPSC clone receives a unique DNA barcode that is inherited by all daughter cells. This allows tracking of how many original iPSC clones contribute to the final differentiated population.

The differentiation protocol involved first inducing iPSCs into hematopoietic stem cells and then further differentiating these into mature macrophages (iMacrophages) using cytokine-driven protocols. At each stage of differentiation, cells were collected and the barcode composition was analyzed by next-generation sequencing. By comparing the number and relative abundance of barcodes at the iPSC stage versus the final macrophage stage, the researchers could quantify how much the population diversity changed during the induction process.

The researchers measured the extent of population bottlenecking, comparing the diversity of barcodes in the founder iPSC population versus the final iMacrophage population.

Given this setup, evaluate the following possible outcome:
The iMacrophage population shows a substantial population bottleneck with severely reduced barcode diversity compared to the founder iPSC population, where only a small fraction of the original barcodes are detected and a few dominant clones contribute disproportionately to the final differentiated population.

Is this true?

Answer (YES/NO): YES